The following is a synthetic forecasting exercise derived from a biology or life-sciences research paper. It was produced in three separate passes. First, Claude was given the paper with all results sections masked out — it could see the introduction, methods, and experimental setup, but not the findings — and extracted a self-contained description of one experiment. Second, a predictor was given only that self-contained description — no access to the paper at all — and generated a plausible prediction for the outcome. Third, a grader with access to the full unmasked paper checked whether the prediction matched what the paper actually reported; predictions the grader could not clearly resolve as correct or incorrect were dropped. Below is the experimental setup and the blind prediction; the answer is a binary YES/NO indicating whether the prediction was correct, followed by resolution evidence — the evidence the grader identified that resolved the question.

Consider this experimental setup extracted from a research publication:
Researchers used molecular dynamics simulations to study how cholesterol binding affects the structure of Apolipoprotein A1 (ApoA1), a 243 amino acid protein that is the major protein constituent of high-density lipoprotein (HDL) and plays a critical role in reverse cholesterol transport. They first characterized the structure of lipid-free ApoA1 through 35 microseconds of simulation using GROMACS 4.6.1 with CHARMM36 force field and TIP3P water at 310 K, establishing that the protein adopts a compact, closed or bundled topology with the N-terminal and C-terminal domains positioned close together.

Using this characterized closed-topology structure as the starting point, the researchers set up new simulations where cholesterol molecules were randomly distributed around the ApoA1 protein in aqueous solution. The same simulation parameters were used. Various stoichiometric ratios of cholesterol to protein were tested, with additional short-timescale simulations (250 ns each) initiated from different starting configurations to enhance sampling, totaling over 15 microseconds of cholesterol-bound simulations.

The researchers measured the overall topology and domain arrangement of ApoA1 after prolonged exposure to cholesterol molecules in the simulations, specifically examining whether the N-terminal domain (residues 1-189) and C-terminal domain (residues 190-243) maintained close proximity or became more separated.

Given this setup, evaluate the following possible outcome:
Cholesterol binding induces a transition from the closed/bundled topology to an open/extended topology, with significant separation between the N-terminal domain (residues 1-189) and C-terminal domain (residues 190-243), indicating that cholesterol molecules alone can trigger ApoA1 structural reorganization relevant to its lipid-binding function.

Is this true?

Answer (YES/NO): YES